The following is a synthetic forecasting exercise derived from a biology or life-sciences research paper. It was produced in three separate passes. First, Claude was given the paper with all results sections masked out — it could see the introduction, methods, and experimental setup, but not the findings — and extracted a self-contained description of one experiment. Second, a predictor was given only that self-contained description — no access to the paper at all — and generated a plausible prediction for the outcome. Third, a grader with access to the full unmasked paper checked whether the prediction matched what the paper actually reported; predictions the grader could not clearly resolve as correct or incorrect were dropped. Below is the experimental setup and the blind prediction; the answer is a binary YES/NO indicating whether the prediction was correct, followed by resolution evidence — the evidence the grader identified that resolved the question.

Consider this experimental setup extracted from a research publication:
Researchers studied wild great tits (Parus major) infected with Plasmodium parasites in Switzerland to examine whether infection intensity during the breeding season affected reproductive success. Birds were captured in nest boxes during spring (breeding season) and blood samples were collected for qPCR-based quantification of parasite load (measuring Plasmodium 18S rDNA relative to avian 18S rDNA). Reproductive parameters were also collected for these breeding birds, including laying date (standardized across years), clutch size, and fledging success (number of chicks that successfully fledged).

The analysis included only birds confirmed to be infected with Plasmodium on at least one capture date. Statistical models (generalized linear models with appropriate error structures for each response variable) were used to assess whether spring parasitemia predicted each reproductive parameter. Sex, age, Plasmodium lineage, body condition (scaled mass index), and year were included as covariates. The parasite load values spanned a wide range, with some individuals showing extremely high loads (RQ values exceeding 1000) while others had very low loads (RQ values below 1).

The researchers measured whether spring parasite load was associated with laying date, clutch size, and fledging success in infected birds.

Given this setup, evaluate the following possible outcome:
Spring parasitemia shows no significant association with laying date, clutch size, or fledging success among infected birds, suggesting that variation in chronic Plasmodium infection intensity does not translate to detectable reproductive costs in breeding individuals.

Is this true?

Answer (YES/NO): YES